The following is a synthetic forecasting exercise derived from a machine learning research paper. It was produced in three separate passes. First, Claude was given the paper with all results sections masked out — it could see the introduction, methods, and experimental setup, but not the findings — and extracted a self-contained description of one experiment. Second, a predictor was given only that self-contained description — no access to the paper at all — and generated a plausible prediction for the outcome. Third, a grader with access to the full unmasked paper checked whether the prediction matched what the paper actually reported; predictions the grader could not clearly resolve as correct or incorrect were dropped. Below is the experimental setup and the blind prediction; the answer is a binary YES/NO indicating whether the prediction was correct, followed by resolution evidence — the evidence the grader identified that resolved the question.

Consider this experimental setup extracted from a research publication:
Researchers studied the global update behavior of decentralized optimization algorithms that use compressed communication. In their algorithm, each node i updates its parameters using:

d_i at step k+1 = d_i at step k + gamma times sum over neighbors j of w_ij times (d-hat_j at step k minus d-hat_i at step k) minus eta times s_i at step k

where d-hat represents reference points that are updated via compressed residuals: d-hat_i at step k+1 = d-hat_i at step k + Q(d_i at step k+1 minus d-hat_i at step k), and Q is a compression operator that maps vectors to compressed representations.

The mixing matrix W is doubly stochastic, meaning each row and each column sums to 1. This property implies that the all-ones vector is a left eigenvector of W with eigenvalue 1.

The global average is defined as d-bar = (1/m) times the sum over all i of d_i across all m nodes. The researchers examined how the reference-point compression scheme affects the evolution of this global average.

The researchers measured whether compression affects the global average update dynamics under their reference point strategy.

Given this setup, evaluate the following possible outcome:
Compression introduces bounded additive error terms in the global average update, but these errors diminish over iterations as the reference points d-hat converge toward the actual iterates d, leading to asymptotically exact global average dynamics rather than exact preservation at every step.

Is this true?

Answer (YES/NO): NO